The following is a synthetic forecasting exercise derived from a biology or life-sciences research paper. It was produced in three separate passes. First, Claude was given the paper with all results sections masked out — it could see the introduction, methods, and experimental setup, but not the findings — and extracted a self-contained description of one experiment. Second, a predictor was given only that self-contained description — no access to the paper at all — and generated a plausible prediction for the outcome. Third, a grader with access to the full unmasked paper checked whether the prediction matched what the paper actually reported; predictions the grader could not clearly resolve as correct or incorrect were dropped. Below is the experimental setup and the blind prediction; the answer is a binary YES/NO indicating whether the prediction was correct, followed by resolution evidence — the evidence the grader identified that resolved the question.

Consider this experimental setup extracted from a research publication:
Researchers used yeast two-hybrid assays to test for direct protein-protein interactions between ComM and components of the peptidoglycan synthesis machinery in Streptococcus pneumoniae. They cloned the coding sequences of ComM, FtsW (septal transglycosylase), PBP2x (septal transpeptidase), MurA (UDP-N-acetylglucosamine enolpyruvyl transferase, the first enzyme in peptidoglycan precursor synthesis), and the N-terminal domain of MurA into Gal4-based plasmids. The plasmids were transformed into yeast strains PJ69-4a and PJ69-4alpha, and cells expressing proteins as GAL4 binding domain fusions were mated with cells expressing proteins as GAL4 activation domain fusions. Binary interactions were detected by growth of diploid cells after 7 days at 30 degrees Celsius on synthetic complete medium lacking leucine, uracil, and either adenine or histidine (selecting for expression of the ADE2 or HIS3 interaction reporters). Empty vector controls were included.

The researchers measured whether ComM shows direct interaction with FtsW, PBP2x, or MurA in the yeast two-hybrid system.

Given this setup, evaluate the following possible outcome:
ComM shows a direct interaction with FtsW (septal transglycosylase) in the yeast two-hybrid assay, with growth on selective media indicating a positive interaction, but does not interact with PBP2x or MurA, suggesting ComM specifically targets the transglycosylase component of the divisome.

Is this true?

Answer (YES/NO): NO